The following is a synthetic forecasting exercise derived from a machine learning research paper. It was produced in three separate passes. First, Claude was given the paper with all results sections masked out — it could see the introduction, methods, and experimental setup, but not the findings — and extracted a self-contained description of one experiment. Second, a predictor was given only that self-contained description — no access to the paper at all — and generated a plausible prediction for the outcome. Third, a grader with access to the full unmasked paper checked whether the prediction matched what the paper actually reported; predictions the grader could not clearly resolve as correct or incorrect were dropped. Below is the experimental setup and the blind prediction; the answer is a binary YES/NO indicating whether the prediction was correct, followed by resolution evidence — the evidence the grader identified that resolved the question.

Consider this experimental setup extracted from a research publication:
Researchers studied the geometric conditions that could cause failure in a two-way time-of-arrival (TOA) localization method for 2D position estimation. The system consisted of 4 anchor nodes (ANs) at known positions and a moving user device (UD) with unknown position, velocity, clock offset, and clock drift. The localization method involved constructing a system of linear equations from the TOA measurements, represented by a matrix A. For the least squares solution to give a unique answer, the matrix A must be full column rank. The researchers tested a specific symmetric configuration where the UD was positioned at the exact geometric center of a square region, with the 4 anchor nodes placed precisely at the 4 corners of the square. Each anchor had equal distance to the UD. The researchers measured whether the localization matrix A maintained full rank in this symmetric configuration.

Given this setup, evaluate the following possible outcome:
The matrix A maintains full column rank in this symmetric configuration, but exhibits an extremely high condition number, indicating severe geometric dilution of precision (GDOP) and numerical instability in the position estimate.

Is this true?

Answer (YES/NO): NO